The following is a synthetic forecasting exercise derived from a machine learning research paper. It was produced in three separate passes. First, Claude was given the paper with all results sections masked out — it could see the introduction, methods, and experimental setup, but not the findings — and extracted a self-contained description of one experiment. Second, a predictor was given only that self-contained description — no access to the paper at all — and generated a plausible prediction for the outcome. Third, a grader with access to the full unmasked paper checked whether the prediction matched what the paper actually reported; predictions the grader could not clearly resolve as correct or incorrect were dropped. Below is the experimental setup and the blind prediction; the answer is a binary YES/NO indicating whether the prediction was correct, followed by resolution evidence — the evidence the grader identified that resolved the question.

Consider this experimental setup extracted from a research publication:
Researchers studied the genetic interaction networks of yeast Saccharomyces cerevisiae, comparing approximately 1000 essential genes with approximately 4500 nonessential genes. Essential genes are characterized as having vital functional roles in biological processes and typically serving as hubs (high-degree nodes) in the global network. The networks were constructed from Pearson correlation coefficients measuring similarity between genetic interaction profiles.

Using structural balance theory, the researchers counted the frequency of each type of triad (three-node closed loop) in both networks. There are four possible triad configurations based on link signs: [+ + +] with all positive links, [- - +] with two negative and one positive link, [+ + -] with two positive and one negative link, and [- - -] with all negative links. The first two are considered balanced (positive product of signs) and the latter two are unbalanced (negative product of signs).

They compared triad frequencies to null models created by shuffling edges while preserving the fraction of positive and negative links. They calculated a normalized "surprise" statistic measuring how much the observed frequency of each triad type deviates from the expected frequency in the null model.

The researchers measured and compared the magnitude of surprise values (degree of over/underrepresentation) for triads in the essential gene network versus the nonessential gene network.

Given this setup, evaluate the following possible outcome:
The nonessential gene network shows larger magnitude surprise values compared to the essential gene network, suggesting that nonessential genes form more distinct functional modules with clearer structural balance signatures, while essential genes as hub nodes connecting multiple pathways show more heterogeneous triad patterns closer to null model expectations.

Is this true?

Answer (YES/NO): YES